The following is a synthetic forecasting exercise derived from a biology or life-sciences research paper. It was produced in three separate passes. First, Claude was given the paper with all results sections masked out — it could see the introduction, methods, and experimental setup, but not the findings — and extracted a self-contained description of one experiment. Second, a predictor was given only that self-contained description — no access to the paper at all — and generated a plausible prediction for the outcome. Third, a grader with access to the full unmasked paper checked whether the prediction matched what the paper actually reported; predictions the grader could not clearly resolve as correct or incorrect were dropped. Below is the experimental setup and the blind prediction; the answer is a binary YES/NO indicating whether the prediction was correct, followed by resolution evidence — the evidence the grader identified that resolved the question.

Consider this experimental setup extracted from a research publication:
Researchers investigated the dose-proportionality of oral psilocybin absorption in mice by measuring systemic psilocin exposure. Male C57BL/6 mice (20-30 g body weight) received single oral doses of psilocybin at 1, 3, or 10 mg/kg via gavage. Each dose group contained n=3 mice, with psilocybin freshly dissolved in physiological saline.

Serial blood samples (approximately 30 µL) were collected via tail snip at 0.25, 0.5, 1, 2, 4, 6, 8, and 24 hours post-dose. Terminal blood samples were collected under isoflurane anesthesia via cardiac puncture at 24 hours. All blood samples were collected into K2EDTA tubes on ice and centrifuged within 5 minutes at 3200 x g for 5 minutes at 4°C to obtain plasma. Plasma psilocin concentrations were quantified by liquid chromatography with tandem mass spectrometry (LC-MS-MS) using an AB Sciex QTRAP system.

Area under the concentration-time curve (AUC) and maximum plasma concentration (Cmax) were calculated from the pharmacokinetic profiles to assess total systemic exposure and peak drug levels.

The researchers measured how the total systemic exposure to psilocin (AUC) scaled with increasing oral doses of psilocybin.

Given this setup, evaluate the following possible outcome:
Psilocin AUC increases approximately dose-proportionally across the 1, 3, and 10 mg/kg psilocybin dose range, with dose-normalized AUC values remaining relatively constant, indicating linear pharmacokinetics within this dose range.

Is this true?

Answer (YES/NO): NO